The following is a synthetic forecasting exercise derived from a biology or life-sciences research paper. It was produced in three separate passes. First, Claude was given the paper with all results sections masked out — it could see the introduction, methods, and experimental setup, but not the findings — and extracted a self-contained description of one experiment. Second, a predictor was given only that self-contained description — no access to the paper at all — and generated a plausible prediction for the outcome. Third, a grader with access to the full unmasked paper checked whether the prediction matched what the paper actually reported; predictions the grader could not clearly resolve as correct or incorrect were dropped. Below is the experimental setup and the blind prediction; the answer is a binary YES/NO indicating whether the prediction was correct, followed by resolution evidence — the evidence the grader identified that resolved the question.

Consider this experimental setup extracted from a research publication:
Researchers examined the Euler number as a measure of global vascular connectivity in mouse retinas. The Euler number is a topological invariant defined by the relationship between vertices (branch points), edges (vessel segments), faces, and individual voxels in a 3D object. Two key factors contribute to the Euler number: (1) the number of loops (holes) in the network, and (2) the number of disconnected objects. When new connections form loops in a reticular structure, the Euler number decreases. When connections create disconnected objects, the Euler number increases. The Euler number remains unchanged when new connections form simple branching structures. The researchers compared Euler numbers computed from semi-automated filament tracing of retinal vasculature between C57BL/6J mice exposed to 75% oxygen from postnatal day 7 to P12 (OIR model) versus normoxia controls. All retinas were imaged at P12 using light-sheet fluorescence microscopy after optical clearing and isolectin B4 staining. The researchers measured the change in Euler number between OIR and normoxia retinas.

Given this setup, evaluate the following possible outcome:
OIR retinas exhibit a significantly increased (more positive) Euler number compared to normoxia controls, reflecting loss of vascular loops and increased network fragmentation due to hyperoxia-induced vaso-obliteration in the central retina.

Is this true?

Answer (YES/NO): YES